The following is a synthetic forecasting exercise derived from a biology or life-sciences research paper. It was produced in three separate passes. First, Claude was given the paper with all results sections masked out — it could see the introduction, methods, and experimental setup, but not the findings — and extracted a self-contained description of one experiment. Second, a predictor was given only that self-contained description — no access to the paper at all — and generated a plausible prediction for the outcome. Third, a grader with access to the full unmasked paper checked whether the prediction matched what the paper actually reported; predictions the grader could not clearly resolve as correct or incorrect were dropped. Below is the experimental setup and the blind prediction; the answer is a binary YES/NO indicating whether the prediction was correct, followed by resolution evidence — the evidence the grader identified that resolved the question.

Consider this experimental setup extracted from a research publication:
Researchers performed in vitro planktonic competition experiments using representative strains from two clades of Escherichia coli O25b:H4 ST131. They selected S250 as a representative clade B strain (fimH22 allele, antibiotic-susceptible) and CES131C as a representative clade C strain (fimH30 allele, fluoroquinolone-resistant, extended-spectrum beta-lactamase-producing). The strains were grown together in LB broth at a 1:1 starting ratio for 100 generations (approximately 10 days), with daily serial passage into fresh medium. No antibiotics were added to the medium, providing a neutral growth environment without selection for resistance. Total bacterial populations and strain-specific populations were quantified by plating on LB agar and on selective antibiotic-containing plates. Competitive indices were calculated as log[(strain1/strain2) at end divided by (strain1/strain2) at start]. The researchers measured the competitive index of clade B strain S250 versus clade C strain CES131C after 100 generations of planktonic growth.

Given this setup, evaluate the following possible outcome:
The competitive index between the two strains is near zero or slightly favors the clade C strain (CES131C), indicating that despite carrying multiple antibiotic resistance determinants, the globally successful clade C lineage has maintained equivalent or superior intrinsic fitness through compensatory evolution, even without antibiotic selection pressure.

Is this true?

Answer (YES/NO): YES